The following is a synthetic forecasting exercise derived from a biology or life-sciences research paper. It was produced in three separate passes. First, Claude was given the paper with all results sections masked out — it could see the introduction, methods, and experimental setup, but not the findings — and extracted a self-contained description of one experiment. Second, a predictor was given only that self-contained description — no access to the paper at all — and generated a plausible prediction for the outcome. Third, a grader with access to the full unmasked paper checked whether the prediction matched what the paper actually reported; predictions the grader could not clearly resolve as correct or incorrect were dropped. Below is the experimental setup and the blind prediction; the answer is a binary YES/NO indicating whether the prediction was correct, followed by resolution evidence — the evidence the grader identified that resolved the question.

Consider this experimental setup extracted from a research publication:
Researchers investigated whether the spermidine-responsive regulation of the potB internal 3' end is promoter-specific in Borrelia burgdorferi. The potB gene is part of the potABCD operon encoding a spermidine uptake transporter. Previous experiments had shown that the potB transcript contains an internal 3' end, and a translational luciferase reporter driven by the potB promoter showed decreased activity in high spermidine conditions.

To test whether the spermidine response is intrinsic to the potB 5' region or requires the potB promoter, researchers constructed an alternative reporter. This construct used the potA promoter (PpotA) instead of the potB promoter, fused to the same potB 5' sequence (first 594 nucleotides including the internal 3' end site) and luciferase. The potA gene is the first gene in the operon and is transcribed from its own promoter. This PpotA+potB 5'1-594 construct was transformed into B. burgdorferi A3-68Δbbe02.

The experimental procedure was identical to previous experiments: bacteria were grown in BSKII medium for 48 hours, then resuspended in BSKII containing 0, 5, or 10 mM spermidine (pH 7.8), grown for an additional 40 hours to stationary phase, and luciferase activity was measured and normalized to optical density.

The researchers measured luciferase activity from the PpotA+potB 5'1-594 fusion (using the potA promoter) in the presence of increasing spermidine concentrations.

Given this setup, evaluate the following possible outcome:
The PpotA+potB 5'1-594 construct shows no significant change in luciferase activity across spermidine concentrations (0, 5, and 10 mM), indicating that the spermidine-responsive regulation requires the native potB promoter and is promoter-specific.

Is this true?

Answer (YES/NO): NO